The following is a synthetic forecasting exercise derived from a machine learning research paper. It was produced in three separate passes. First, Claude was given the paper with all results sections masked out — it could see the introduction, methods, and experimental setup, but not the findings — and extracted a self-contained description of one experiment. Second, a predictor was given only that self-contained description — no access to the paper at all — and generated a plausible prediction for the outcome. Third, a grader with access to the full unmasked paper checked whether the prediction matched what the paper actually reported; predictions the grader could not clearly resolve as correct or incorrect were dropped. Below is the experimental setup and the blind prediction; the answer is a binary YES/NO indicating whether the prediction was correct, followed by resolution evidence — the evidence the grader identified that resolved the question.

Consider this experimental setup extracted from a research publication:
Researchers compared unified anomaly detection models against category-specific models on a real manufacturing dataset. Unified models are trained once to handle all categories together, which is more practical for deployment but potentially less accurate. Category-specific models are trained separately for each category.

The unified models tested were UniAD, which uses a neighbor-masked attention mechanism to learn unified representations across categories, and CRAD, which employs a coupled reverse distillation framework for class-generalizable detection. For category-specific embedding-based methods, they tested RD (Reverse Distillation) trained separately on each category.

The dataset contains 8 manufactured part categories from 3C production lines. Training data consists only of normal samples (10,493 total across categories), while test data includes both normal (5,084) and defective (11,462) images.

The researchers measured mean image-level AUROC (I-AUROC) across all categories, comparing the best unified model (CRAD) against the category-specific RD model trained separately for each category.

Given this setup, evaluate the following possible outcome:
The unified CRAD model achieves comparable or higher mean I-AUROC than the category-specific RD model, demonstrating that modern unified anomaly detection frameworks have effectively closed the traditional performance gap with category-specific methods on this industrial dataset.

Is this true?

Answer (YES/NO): NO